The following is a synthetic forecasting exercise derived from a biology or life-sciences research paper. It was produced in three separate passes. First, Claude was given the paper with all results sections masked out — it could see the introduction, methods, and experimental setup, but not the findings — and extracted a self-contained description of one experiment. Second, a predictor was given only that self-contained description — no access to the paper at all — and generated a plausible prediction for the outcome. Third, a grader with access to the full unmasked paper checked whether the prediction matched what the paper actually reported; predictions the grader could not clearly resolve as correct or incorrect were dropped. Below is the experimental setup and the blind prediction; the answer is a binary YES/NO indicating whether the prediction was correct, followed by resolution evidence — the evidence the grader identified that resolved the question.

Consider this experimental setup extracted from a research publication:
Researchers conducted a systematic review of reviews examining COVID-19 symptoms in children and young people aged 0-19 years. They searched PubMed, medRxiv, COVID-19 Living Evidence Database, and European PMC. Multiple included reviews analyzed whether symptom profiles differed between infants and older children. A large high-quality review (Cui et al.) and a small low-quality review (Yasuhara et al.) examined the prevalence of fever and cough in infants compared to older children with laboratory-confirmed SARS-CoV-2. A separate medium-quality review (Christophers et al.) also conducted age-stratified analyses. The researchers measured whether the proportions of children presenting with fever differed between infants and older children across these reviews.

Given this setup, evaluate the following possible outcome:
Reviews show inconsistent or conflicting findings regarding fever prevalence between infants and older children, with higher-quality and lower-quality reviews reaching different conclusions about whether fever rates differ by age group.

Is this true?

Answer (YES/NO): NO